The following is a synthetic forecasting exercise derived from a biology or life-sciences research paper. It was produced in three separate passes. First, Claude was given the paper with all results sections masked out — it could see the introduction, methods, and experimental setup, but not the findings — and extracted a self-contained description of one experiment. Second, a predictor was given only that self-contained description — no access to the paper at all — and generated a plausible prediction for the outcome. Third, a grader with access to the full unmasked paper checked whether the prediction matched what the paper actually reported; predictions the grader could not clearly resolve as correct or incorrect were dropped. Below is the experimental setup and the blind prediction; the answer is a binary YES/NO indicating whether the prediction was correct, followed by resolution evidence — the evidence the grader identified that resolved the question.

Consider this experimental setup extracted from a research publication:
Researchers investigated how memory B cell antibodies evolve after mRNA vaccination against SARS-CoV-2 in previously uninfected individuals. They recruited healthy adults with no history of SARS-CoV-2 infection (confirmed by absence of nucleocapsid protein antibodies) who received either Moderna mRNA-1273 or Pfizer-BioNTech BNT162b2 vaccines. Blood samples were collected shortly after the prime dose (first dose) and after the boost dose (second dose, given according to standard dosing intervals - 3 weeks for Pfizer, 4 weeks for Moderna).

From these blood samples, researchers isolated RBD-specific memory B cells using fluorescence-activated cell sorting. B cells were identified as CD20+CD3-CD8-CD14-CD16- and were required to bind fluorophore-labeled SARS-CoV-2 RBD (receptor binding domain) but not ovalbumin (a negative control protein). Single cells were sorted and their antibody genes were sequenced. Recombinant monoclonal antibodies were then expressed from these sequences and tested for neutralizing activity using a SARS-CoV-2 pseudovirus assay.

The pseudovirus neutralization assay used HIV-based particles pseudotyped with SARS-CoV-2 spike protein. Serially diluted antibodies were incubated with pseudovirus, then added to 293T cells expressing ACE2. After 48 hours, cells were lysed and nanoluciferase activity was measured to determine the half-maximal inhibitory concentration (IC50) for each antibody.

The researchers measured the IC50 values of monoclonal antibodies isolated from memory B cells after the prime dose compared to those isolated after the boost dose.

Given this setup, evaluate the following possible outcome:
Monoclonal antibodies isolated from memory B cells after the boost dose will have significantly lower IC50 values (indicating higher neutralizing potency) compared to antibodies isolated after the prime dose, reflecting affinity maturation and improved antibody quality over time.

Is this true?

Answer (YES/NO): NO